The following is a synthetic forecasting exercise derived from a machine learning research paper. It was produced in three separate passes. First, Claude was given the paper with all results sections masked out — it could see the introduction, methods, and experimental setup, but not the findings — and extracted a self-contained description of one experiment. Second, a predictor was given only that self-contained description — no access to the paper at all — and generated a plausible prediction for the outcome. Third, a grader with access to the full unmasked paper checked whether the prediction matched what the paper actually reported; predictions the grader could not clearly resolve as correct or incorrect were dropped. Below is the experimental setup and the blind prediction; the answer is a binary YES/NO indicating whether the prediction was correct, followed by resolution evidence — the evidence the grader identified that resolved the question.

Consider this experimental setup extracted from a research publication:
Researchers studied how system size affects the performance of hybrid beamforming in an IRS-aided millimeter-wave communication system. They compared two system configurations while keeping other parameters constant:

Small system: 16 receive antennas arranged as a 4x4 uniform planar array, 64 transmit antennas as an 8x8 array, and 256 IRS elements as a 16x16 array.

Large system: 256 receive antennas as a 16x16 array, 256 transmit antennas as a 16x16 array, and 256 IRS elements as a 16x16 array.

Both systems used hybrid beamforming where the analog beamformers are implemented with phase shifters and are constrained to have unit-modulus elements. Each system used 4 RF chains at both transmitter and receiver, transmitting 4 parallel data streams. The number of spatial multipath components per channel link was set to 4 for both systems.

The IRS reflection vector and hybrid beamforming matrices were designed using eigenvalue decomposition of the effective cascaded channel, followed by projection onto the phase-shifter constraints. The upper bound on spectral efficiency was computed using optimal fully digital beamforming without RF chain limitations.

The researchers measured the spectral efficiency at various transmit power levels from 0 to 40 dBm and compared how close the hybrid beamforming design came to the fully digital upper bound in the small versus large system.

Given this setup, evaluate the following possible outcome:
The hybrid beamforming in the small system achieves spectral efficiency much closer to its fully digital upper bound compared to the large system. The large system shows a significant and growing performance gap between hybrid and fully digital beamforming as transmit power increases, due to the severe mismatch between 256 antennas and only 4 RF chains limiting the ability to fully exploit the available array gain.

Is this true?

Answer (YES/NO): NO